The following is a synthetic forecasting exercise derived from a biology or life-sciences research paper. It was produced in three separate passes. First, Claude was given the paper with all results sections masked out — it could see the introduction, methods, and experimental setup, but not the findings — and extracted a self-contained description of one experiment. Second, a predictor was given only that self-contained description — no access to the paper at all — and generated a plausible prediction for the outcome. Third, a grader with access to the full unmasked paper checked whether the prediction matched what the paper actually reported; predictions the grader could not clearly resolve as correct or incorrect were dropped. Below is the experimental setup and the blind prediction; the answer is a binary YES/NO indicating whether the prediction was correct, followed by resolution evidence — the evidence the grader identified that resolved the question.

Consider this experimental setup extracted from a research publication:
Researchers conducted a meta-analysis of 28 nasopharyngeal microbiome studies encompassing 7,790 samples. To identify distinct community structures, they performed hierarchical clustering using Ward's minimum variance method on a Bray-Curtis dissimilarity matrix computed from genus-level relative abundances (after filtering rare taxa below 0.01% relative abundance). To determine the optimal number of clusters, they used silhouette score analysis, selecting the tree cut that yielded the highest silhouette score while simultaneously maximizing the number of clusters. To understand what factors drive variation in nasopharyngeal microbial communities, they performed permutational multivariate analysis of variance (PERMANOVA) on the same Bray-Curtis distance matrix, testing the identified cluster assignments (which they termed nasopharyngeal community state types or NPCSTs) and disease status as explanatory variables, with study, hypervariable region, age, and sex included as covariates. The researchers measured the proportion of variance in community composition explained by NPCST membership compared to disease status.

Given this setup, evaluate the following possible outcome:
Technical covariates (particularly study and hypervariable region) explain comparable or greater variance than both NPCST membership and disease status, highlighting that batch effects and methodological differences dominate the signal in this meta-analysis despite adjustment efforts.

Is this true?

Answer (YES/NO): NO